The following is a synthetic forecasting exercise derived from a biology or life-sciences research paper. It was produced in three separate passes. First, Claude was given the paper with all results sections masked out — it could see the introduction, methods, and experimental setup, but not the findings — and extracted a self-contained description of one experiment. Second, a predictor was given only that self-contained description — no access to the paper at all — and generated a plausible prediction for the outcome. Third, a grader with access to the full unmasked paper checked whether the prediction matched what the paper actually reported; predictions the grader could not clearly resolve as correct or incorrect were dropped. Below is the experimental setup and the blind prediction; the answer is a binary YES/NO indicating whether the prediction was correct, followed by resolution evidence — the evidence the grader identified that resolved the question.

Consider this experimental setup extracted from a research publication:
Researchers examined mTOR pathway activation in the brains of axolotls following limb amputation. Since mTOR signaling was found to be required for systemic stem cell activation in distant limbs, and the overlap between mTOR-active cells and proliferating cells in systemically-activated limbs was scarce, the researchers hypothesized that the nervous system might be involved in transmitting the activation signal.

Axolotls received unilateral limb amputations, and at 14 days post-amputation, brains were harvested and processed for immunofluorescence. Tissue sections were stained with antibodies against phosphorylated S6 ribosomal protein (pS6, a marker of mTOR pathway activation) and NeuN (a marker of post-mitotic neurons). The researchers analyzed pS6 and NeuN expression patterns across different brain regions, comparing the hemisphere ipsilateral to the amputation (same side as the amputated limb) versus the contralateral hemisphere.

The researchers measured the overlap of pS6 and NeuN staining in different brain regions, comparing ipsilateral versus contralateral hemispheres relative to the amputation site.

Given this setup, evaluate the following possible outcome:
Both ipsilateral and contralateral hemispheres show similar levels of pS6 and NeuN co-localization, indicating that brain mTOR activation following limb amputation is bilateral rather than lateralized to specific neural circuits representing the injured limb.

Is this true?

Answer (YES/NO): NO